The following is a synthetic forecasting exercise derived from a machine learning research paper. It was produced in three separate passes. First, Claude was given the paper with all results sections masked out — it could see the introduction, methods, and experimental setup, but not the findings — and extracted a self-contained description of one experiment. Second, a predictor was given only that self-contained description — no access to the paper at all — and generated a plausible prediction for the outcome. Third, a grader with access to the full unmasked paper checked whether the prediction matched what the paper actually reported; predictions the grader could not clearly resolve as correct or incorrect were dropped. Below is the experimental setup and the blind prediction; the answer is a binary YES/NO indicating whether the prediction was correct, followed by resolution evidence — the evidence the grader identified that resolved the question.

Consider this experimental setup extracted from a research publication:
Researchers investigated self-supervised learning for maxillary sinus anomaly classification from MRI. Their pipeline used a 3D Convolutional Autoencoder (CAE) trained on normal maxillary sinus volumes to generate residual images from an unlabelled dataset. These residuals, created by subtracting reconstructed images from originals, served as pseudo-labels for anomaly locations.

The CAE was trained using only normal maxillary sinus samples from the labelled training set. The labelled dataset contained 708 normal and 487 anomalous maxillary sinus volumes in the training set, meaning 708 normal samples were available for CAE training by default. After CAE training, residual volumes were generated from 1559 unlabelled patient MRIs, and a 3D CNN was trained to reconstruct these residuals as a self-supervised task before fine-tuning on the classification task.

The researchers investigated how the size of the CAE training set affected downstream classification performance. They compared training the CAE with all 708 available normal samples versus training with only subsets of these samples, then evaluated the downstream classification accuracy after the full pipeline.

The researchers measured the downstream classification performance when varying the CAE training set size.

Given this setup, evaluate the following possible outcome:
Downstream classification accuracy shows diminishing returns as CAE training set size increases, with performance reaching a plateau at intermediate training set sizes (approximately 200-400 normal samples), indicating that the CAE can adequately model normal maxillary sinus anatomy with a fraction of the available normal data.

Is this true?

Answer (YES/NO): NO